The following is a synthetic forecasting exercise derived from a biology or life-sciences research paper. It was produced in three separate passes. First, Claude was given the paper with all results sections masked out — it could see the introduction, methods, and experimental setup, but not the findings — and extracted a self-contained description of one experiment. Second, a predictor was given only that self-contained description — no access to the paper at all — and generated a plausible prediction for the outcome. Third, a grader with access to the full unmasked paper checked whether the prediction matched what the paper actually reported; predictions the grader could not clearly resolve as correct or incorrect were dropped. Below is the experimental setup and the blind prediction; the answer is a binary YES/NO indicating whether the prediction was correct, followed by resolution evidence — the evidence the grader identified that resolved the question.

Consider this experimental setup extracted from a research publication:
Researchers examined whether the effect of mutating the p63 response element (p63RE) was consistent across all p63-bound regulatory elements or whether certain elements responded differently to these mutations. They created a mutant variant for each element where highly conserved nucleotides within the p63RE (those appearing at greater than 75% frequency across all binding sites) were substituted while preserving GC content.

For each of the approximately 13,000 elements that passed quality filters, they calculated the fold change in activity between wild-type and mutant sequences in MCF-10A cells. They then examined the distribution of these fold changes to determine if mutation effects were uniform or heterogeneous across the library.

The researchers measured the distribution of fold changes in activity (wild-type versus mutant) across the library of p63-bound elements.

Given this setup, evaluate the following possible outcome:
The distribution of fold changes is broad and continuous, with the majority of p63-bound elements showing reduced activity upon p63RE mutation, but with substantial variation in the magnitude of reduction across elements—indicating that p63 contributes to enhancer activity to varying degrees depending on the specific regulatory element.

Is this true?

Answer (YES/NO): NO